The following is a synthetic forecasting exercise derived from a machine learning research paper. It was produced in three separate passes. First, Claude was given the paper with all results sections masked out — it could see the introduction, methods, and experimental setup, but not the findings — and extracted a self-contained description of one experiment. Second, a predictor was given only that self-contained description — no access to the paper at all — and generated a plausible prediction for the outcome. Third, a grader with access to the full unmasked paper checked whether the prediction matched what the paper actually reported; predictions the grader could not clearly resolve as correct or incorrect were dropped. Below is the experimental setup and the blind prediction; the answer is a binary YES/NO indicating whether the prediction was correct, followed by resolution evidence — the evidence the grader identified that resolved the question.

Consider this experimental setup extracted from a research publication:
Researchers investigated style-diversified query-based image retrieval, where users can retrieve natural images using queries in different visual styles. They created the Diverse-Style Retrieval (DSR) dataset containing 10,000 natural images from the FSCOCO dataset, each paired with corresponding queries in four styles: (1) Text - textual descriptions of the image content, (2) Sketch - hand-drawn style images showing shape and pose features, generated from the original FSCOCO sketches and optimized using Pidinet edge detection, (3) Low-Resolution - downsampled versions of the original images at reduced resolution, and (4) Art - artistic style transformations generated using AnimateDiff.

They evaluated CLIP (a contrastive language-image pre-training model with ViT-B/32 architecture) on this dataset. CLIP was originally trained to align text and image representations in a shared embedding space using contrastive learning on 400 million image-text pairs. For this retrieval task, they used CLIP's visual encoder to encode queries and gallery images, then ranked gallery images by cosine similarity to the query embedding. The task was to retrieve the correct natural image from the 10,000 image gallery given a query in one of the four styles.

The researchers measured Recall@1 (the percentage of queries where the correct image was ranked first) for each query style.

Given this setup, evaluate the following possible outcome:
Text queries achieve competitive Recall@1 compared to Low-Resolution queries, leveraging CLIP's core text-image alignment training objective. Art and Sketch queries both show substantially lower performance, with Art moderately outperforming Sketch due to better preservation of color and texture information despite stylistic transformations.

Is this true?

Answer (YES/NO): NO